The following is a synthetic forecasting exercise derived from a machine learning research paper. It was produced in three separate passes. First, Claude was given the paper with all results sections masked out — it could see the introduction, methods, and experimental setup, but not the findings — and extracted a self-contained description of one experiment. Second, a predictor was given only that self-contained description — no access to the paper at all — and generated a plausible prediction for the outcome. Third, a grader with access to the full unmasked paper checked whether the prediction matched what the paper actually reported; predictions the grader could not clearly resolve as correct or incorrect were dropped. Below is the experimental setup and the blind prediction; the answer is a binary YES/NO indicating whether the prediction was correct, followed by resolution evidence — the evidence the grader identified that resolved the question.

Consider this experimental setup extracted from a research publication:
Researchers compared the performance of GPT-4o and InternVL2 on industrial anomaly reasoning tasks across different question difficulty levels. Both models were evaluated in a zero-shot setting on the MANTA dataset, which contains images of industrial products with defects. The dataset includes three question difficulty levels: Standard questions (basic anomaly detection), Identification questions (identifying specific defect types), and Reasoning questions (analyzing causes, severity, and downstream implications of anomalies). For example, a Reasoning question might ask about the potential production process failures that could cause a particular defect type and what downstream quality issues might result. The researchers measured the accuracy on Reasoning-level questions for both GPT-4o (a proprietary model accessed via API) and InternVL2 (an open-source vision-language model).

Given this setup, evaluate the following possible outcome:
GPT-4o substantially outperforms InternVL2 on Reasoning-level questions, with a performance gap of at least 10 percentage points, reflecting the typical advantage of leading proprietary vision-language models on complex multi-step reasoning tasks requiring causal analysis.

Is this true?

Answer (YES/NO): YES